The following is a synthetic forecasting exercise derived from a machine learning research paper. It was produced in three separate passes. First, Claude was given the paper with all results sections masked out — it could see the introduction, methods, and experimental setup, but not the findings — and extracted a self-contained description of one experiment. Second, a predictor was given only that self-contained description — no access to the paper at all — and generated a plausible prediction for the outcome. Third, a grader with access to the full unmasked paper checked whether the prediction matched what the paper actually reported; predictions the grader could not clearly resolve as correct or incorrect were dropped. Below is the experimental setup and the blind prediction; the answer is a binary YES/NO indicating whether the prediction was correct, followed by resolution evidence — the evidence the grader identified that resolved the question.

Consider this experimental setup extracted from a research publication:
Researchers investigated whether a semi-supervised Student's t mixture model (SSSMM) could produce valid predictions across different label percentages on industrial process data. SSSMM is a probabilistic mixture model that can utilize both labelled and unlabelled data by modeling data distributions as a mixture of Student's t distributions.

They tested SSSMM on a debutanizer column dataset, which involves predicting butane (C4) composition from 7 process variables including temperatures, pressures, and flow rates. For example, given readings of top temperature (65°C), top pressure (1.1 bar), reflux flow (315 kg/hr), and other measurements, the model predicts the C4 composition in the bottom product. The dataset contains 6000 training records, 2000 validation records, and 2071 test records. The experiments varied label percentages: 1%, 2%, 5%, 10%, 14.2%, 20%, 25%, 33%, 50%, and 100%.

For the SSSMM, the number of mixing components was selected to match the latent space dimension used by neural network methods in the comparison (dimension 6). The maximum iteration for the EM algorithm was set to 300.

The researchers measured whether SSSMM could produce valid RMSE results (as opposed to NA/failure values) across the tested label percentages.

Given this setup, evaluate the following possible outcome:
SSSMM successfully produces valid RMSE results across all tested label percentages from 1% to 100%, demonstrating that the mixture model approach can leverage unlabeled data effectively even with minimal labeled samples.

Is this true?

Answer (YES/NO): NO